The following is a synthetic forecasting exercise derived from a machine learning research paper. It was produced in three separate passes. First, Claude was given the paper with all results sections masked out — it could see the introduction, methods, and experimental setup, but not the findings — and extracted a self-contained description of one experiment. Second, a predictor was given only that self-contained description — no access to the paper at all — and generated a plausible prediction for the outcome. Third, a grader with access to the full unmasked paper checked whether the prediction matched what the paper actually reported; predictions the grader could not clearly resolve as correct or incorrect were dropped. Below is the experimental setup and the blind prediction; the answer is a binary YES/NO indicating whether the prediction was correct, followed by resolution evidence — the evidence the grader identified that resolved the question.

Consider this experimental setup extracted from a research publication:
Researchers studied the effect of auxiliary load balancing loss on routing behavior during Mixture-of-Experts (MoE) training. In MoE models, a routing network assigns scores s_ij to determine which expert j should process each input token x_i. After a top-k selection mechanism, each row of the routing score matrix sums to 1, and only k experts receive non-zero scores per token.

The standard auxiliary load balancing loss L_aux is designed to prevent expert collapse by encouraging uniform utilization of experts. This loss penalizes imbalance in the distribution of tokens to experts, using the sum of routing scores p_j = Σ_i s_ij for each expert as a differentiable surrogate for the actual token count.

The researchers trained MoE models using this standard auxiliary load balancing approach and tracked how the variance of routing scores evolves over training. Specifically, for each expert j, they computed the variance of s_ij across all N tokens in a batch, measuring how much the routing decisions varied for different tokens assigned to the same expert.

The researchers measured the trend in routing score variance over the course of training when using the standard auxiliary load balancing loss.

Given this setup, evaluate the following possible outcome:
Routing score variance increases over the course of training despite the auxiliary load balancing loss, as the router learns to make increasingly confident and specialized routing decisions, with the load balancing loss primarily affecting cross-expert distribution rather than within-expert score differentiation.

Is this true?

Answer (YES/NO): NO